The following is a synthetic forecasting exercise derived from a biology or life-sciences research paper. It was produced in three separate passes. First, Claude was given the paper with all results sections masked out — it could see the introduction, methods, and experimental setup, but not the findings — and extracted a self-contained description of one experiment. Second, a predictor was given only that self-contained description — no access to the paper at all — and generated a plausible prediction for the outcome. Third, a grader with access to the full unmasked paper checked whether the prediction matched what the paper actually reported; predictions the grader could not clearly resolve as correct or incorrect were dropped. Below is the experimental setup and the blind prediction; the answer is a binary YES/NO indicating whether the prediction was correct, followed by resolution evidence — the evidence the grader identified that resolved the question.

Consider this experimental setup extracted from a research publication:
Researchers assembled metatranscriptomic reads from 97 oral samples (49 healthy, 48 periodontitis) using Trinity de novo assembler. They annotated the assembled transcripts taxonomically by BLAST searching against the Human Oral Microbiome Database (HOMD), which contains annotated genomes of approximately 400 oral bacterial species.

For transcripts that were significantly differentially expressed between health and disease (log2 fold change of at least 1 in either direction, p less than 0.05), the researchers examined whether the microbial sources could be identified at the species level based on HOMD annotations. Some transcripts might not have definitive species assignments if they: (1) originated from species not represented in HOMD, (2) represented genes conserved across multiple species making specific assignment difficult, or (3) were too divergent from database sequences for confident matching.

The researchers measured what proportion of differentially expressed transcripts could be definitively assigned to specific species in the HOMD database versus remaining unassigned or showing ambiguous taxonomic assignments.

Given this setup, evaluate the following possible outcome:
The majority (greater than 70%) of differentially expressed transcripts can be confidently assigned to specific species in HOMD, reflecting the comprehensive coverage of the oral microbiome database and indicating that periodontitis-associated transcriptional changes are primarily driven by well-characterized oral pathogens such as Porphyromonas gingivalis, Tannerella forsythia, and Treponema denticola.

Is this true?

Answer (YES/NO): NO